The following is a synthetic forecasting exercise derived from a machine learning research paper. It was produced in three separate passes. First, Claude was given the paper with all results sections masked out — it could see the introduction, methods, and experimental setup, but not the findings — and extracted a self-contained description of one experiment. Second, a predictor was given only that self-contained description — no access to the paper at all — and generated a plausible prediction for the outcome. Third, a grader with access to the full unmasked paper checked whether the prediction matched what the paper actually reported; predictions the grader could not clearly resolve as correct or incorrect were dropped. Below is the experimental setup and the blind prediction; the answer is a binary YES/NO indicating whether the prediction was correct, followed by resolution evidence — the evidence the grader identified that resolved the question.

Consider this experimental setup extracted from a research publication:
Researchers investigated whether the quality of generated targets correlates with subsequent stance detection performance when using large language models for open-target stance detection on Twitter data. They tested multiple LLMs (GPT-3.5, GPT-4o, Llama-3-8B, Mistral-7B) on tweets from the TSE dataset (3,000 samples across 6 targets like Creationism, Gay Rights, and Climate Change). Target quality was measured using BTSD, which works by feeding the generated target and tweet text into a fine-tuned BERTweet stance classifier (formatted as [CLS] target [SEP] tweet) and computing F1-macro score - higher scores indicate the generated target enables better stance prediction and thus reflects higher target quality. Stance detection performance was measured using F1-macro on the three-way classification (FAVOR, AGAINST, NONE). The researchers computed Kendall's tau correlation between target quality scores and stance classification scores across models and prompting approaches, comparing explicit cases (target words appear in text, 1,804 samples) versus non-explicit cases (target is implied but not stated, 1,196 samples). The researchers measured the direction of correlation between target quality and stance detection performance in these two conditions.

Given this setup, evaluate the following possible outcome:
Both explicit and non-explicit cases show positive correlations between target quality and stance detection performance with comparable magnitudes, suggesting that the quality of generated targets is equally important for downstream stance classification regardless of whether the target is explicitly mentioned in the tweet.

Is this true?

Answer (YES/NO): NO